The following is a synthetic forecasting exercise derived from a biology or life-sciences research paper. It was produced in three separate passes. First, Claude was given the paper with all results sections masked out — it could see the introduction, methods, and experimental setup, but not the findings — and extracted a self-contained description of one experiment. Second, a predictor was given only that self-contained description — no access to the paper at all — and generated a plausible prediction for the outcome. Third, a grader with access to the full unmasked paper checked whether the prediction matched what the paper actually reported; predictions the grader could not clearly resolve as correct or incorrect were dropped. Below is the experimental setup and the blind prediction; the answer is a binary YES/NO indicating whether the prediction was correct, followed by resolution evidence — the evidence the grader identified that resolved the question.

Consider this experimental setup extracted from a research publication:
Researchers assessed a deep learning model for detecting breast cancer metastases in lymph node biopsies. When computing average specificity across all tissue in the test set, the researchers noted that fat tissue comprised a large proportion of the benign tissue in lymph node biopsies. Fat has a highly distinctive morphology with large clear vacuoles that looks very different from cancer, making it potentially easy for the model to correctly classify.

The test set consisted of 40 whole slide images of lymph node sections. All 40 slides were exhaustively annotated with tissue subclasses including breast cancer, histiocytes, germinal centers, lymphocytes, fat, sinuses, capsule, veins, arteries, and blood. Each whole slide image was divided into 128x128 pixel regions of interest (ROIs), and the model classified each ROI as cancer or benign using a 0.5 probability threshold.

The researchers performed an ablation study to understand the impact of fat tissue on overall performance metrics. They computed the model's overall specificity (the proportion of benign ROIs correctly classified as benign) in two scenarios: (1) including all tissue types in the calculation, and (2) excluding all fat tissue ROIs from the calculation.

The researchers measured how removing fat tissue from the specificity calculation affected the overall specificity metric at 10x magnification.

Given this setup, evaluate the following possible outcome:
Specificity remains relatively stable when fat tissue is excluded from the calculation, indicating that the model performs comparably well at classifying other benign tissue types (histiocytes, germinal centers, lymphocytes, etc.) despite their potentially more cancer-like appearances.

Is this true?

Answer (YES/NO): NO